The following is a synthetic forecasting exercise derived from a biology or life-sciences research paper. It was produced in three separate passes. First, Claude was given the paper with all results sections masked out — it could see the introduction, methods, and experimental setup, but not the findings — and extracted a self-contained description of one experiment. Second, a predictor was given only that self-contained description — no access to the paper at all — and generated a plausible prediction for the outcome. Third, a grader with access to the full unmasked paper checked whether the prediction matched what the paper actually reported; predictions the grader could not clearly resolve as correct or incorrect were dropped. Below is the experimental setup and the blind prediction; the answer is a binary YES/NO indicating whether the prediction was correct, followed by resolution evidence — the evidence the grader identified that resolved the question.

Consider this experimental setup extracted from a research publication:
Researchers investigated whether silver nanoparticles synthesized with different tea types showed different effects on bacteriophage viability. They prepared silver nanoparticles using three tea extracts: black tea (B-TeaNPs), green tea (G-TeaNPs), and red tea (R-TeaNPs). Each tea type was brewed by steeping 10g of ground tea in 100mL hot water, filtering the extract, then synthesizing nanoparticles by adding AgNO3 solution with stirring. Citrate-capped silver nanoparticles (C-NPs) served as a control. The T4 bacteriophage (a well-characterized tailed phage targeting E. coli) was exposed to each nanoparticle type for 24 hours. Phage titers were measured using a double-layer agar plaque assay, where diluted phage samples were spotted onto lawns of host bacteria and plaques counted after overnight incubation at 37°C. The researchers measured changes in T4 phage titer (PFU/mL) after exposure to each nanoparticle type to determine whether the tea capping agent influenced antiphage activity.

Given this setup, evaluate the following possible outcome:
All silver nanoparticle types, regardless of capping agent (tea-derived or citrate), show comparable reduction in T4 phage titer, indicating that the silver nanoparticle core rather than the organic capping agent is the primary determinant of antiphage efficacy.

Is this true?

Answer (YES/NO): NO